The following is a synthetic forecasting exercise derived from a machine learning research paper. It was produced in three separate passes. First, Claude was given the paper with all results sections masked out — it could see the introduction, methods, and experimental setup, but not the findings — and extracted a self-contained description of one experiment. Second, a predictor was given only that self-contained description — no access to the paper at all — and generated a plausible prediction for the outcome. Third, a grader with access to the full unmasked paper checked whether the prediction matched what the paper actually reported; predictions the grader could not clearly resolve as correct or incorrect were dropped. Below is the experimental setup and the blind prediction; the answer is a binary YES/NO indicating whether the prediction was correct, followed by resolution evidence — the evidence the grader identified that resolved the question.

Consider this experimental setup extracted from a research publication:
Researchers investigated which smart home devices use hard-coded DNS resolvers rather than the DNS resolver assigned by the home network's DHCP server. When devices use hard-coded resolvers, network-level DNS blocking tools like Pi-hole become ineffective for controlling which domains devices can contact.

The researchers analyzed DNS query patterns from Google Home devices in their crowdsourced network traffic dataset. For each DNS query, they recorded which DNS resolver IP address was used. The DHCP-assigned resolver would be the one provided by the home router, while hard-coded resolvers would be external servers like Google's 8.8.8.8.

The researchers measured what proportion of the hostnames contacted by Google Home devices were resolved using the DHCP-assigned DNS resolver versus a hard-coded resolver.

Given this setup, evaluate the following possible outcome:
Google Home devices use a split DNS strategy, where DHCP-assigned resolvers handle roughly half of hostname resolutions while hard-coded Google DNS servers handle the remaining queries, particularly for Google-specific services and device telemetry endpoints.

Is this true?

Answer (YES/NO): NO